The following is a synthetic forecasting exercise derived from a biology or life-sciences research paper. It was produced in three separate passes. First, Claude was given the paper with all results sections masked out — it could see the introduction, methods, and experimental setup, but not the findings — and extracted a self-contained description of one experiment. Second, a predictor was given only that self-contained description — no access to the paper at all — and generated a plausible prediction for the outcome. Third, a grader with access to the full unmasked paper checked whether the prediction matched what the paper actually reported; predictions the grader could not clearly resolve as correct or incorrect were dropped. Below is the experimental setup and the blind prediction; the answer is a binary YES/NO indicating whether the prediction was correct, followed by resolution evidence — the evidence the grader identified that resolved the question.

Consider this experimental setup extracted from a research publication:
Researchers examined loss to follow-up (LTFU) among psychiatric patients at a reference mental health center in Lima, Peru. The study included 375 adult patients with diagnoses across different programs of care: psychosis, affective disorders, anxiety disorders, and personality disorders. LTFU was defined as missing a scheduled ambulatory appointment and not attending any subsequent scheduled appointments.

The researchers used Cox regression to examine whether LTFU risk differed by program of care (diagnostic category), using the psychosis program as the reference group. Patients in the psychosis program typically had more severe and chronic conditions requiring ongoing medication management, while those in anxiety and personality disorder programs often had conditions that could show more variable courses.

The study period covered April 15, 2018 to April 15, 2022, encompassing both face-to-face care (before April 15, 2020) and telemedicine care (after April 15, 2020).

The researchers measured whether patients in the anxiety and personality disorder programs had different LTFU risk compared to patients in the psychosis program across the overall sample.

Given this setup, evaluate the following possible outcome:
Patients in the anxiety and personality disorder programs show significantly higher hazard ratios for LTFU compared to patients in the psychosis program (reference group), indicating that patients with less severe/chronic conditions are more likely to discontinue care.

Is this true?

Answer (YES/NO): YES